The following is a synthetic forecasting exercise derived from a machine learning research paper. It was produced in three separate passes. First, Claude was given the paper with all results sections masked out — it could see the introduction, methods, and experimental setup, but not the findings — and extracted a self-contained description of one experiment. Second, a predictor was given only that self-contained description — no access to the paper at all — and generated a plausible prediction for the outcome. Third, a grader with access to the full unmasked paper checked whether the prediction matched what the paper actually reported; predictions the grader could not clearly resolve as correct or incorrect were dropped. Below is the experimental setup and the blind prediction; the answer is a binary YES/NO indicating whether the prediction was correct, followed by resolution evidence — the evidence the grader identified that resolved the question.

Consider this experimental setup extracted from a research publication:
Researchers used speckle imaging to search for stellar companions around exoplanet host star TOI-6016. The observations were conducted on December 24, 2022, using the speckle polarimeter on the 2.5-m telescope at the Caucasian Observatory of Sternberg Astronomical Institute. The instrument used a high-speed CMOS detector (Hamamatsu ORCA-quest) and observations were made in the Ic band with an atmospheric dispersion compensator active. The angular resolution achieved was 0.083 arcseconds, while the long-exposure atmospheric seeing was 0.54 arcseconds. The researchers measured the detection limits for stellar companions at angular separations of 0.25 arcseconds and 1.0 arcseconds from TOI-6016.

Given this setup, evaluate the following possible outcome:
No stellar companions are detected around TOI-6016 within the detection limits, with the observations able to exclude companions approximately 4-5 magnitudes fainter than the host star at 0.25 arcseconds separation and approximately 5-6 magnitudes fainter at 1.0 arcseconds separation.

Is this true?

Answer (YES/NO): NO